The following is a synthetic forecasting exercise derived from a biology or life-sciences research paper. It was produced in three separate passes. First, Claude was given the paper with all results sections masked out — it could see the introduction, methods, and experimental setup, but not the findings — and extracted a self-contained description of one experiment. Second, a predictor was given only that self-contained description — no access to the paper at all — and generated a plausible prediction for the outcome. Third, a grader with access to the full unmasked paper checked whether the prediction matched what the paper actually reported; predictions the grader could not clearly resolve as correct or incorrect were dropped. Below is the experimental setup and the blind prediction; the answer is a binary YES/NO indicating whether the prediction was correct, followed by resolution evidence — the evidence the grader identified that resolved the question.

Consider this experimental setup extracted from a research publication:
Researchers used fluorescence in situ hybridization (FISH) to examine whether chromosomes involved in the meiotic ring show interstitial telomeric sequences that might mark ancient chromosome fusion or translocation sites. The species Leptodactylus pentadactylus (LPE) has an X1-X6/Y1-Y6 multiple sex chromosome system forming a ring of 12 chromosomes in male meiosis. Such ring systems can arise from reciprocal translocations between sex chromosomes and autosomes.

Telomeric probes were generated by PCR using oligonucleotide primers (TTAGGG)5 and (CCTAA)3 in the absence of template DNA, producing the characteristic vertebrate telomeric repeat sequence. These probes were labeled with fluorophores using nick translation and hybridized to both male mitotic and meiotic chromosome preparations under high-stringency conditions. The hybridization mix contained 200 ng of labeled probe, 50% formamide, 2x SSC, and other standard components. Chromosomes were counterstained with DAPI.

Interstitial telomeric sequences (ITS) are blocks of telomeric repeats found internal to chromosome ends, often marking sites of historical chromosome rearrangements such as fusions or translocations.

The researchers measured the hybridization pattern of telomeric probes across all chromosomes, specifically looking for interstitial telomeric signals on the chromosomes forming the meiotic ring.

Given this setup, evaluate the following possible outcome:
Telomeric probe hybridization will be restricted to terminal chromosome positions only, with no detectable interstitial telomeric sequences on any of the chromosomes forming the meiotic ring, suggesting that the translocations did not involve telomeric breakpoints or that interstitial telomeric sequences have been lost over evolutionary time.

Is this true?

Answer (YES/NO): YES